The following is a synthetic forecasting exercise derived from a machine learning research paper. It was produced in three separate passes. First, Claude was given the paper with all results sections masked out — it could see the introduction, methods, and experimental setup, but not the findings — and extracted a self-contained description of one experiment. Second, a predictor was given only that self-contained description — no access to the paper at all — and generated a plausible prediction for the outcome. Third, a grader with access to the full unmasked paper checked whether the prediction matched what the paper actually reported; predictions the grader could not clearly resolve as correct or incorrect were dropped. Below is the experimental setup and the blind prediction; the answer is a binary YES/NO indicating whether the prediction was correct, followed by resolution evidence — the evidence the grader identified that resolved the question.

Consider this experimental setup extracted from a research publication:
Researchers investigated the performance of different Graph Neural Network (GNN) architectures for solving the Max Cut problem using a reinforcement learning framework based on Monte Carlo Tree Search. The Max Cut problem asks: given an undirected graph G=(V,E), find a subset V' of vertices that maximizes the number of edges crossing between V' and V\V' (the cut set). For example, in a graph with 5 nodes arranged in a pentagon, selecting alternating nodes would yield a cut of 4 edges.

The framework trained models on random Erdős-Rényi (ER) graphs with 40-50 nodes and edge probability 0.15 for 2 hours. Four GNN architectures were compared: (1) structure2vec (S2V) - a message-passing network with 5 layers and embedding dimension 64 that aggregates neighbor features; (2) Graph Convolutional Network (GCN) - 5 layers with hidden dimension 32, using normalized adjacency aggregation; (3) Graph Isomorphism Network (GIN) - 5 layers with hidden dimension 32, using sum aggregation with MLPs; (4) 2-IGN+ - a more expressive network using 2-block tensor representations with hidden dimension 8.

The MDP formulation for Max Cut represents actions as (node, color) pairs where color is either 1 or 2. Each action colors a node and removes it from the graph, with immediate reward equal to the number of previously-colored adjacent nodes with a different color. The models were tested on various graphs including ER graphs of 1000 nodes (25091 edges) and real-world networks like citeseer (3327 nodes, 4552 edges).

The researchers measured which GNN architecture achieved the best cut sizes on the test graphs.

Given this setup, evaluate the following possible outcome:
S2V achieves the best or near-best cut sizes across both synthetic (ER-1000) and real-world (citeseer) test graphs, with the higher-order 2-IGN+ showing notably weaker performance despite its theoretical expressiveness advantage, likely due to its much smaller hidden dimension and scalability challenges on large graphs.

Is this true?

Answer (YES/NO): NO